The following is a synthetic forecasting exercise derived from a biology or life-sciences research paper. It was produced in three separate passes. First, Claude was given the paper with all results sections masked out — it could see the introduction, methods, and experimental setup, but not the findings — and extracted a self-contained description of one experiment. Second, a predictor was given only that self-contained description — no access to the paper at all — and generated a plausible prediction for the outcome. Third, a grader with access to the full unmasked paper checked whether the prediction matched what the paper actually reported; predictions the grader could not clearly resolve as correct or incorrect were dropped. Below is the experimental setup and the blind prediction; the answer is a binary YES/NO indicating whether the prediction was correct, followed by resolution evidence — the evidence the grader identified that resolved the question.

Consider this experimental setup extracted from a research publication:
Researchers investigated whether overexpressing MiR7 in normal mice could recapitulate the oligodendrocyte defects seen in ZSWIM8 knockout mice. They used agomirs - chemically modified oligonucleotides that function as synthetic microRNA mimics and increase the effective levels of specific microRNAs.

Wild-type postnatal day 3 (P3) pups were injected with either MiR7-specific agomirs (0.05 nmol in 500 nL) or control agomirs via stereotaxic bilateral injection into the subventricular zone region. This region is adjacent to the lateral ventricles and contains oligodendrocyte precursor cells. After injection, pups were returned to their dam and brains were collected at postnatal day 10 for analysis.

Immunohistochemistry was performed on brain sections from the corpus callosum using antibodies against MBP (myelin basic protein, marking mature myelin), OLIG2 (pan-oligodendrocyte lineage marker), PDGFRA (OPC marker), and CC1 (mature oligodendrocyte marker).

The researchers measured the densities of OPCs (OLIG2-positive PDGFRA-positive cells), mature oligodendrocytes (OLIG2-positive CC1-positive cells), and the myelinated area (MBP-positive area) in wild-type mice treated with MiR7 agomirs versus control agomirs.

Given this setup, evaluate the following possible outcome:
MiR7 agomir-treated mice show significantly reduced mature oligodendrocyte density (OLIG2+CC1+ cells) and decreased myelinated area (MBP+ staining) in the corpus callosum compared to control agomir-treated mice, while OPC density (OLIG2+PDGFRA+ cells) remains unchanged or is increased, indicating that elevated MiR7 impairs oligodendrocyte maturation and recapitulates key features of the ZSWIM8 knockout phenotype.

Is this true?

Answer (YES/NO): YES